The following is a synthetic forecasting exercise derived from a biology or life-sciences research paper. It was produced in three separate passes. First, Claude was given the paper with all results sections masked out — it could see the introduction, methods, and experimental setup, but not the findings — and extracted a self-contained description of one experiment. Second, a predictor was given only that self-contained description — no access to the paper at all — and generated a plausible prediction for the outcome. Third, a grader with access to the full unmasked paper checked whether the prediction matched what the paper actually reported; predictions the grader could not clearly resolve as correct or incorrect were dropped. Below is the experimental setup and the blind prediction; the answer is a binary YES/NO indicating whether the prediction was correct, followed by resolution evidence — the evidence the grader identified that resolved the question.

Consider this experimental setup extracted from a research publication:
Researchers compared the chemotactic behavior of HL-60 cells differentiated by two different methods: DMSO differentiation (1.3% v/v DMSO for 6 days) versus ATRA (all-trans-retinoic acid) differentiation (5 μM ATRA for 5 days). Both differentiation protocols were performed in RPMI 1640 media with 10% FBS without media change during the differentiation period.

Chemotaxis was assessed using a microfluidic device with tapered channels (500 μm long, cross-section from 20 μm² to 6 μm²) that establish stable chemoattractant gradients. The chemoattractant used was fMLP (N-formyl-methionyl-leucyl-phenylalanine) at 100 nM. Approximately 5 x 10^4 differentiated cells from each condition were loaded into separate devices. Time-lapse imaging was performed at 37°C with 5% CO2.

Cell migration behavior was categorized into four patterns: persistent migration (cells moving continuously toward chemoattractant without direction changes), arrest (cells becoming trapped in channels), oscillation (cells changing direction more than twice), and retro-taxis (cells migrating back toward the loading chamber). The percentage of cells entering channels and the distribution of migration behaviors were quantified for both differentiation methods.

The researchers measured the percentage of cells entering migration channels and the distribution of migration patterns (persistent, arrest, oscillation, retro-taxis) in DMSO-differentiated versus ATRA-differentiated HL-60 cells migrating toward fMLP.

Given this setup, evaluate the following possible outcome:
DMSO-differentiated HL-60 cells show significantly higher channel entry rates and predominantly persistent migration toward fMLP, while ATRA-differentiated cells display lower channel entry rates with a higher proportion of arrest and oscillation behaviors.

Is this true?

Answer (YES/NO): YES